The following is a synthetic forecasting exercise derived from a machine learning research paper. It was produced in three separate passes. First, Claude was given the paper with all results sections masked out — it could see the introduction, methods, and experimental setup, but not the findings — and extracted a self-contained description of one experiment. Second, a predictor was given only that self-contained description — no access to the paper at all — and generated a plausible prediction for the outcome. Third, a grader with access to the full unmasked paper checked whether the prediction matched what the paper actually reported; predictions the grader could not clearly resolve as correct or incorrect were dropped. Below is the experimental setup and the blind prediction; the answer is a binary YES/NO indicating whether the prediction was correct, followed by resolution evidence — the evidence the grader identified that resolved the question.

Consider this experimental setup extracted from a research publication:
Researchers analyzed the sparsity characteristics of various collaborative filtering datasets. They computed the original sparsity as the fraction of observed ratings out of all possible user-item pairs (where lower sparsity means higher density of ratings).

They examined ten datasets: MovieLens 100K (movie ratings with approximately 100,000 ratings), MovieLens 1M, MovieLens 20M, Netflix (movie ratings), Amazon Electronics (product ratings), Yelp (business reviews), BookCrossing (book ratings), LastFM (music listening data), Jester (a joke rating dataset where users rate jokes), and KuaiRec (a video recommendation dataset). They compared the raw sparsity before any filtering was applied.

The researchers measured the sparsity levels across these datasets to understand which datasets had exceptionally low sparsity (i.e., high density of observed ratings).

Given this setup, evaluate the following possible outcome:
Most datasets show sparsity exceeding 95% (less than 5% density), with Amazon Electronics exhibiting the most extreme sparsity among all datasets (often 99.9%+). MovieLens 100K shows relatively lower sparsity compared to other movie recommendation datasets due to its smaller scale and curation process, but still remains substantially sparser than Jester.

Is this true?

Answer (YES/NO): YES